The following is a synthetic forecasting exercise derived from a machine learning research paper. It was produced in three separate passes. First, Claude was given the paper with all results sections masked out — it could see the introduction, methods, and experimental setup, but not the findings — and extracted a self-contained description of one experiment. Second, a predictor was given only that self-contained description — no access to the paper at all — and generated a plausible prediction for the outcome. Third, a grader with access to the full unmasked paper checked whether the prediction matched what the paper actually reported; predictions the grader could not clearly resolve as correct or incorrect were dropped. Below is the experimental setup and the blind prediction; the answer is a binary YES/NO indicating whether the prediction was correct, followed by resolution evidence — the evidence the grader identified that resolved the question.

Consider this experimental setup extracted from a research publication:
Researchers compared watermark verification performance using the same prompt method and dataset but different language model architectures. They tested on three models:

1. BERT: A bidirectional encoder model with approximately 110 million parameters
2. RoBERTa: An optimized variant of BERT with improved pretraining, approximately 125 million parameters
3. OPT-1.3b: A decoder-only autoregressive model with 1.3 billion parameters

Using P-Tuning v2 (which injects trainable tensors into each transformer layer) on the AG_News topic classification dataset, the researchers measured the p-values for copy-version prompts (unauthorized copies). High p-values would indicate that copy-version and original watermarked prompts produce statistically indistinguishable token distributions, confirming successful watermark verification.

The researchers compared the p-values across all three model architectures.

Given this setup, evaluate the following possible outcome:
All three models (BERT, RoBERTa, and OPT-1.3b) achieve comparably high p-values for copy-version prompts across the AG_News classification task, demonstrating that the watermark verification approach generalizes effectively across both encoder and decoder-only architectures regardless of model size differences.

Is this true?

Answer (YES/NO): YES